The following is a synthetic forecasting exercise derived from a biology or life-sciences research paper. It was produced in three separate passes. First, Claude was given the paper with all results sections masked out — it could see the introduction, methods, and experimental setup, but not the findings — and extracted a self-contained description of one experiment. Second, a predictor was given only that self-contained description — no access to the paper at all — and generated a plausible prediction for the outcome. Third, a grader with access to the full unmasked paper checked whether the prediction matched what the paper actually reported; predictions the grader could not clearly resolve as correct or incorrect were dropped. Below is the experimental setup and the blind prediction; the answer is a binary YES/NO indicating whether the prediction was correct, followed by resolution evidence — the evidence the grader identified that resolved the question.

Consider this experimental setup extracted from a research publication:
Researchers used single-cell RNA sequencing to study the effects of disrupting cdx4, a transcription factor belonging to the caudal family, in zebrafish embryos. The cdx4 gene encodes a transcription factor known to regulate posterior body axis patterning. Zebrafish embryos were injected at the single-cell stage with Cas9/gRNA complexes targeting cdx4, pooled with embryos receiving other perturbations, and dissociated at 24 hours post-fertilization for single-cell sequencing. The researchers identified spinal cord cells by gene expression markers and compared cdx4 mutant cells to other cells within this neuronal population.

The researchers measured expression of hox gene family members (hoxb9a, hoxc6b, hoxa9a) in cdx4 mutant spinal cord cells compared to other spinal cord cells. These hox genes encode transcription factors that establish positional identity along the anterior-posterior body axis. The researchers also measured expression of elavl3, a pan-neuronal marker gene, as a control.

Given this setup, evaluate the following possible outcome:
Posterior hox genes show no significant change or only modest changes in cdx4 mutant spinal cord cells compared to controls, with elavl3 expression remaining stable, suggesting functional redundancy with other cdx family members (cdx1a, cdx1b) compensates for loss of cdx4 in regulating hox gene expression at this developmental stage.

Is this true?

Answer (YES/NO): NO